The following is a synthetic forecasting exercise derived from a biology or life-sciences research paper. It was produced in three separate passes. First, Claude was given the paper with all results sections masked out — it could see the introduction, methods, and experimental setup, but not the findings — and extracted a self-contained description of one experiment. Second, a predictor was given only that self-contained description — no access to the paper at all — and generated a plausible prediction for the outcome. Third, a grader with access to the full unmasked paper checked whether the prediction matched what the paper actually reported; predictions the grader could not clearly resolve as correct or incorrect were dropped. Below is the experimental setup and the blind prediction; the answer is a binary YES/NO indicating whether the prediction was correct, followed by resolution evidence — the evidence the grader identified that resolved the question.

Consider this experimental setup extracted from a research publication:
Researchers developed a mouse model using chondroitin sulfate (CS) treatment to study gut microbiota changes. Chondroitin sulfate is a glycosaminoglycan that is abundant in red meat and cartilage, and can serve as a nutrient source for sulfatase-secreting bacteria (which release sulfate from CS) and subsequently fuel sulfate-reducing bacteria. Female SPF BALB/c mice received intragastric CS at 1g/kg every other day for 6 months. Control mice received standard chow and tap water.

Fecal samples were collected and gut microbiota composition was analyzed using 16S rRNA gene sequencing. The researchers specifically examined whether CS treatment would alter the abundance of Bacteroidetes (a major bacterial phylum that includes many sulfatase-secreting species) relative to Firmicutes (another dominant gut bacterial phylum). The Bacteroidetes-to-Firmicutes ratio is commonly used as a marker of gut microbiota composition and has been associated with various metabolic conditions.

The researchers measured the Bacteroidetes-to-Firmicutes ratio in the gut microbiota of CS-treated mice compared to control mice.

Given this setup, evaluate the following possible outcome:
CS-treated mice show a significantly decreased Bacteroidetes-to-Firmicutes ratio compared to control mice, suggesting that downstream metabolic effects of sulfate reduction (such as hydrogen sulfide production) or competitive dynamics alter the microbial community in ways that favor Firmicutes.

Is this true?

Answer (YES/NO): YES